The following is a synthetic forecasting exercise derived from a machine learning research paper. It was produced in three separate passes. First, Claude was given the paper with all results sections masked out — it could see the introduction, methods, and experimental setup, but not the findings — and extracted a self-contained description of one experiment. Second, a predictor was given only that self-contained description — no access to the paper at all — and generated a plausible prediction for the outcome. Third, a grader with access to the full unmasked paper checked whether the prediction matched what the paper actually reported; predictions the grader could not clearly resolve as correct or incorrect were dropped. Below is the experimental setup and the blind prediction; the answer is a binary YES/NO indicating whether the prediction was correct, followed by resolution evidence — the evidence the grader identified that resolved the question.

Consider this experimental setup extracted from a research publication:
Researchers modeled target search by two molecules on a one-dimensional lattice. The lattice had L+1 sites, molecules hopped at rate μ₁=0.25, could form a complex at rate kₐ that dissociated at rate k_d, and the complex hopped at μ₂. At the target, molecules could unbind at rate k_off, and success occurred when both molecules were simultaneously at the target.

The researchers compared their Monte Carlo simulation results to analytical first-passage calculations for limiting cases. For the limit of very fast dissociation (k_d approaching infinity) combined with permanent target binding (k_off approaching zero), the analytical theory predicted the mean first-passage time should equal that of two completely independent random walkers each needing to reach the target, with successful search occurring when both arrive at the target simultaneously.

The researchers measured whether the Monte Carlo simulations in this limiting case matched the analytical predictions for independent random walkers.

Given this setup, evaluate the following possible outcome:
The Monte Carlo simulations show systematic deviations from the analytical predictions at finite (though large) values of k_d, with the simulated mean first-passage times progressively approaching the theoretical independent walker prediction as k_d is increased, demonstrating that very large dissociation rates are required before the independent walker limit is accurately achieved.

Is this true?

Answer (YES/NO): NO